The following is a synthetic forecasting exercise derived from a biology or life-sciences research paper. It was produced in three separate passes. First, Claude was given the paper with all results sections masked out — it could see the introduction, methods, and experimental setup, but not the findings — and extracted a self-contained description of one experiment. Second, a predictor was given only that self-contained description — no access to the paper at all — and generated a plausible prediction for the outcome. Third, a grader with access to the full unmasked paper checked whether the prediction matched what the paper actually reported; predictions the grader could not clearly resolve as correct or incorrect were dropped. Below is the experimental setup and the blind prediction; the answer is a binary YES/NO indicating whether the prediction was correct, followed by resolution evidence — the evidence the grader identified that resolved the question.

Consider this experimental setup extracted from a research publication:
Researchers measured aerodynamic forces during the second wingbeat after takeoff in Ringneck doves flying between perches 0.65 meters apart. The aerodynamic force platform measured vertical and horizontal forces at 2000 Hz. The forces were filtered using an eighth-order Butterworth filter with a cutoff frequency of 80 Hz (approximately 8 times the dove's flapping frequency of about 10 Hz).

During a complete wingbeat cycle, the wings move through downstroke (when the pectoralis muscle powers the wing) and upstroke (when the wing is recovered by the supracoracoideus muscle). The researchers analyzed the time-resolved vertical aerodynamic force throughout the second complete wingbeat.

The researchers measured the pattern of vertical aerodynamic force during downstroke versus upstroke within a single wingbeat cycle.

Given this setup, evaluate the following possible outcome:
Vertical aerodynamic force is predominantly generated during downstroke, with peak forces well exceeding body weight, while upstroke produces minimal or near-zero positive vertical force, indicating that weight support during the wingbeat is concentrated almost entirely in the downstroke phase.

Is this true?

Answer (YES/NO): YES